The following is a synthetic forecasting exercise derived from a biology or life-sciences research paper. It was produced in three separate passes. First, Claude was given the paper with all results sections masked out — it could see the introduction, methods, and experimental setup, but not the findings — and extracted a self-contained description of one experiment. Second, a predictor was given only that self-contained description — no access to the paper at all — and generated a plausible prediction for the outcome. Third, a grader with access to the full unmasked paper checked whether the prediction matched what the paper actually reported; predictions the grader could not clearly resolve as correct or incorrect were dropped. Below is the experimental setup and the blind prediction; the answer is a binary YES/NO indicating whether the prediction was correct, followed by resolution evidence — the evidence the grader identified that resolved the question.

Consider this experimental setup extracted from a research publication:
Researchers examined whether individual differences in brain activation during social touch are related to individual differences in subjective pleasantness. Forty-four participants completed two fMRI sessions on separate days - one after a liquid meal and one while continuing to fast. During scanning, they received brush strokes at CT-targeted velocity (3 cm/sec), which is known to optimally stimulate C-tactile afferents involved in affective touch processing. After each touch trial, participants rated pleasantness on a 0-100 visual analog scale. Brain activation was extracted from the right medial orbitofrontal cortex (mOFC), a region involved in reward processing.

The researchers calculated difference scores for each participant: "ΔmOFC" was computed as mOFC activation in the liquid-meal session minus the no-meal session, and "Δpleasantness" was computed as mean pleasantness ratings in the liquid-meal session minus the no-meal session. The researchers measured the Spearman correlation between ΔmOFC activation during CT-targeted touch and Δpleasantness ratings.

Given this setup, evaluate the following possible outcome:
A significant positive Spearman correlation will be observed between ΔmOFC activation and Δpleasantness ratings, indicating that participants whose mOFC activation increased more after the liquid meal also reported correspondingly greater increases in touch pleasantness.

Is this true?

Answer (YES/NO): YES